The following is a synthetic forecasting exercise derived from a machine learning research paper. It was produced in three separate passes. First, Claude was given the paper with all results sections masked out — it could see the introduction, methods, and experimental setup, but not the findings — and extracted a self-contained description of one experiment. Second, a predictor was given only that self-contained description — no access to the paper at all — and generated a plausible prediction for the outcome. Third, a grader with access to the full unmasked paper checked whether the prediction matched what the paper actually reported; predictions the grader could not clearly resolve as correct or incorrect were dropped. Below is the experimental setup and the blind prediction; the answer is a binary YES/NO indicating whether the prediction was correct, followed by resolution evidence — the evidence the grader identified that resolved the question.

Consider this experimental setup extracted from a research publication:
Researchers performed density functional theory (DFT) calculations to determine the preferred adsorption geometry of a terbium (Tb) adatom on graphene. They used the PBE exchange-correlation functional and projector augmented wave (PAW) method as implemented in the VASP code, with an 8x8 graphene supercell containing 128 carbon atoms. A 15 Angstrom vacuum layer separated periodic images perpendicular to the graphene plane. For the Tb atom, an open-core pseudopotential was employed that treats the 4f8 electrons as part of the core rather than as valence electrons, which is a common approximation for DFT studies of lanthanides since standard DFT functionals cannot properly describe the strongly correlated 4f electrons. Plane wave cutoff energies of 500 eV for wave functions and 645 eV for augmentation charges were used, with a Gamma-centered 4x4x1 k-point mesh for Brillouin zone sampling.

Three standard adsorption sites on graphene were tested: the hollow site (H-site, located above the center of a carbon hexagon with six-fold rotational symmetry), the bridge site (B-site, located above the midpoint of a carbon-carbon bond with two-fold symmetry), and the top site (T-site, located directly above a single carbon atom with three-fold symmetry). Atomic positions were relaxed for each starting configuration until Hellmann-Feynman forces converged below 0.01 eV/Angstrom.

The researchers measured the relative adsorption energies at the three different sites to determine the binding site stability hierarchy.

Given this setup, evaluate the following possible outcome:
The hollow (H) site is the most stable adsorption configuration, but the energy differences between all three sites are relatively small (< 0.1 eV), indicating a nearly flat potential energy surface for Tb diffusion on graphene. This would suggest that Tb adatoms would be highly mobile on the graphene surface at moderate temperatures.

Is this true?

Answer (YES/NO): YES